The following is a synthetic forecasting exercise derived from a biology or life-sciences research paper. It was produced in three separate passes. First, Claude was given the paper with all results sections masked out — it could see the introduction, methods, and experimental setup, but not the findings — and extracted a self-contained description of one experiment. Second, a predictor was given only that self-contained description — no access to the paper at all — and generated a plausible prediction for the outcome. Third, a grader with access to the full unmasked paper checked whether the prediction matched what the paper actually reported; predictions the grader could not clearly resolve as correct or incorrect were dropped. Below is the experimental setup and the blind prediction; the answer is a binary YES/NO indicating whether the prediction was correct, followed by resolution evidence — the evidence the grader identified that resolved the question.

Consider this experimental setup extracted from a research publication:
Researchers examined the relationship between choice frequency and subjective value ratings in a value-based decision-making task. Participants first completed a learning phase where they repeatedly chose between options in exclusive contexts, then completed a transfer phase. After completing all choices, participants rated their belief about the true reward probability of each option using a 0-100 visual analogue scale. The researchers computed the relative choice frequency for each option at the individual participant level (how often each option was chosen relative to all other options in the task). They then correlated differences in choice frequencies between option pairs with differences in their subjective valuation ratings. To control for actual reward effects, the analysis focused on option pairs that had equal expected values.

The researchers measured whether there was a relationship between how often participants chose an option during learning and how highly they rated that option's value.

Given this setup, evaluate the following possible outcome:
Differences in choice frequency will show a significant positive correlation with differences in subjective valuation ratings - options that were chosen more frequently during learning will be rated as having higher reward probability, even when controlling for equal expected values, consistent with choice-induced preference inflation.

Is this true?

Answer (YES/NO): YES